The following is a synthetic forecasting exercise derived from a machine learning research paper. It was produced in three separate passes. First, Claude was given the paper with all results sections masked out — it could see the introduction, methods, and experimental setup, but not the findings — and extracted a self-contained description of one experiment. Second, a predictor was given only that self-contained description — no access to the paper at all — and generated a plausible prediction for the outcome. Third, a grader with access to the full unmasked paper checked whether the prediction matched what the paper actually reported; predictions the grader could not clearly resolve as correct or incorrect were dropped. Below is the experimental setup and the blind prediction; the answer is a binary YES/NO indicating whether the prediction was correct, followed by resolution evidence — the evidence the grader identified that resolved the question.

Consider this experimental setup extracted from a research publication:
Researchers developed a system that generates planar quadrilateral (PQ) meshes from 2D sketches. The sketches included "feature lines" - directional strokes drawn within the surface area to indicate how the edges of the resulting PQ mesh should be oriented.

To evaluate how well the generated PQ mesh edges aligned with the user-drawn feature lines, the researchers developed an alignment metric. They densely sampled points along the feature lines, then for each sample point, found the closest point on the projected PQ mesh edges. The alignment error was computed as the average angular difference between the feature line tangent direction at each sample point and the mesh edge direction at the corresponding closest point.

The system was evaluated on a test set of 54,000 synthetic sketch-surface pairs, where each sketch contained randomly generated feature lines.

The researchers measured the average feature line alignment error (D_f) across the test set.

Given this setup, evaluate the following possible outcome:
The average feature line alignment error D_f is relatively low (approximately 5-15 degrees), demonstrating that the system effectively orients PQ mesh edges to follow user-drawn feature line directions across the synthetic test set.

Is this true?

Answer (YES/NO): YES